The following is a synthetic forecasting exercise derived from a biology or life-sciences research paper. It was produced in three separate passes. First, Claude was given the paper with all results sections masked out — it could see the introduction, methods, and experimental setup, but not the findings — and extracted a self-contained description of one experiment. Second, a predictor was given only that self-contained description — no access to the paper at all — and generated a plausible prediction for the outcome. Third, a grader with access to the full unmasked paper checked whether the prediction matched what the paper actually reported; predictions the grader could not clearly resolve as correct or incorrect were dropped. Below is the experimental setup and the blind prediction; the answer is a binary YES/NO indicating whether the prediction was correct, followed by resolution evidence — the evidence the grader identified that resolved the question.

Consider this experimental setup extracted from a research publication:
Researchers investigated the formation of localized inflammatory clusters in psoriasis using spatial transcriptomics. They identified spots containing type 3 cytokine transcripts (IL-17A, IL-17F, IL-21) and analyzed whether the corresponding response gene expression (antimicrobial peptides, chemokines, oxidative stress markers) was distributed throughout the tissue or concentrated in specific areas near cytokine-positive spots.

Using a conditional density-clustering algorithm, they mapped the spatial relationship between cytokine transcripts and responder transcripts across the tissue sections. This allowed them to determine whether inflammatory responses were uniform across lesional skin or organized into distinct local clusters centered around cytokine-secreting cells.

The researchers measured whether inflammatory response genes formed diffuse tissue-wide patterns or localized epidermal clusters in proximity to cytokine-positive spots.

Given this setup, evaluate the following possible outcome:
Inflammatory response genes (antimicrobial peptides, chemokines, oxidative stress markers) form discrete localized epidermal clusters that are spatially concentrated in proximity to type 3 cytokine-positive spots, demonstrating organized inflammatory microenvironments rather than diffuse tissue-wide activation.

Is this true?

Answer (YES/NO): YES